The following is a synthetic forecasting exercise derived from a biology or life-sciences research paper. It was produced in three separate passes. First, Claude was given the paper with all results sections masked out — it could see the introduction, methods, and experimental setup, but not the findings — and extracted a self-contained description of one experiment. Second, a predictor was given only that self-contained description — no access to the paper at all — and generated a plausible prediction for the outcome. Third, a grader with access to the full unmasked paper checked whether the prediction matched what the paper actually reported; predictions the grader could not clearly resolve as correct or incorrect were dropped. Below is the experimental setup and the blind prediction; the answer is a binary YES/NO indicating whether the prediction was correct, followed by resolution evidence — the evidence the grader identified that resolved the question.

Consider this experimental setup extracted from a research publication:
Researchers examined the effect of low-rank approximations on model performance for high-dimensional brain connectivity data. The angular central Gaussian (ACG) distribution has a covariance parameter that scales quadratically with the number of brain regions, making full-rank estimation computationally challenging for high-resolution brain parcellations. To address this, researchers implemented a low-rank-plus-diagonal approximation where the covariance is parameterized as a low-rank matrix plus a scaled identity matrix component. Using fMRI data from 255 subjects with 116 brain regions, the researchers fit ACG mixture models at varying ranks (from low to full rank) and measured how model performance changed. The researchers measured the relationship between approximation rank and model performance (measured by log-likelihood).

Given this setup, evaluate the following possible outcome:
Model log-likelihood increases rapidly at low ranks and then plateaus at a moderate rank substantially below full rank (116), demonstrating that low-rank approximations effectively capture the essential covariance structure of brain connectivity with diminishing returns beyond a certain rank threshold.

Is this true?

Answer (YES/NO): YES